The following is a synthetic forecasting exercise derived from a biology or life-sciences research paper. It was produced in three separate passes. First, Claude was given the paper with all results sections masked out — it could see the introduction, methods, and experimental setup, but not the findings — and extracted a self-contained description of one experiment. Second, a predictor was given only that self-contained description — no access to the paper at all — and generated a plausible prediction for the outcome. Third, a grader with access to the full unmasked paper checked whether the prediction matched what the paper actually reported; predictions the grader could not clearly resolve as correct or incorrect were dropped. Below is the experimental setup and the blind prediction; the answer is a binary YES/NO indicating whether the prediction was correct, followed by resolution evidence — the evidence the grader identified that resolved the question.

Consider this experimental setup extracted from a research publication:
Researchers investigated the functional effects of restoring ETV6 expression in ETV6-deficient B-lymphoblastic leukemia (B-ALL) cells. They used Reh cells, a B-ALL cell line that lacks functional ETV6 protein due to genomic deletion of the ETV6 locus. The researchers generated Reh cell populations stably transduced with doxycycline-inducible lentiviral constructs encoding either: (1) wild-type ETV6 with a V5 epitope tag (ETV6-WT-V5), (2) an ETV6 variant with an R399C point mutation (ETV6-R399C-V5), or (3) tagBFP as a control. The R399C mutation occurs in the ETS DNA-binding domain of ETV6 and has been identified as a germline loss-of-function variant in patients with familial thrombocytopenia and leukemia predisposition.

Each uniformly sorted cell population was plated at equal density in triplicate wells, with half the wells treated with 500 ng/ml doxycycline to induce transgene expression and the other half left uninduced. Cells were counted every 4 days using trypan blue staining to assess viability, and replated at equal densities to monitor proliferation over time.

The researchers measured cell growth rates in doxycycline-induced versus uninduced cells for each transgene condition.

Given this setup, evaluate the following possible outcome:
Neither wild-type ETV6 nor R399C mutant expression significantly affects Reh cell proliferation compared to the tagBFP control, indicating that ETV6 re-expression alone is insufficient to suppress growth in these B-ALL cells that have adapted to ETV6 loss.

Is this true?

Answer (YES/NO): NO